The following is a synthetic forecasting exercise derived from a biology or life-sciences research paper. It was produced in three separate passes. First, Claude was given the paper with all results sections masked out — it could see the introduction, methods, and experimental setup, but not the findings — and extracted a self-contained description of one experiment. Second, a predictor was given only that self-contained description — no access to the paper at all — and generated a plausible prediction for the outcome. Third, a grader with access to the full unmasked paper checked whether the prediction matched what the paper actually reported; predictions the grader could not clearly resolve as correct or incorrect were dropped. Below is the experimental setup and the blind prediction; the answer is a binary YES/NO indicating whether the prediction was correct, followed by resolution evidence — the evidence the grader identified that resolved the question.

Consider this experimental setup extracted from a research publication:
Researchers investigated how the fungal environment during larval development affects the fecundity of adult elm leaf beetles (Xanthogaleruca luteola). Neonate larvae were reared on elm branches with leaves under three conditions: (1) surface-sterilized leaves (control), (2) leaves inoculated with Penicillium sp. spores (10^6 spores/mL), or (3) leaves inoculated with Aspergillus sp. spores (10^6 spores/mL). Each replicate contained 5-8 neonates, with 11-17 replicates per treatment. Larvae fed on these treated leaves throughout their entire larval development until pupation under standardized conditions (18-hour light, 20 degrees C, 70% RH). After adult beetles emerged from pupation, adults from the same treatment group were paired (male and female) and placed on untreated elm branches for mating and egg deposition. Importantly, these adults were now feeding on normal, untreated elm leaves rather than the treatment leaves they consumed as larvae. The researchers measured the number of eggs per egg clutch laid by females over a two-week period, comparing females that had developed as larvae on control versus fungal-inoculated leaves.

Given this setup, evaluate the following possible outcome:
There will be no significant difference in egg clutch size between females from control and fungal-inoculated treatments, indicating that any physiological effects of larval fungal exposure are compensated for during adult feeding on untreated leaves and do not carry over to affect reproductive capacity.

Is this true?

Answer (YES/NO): NO